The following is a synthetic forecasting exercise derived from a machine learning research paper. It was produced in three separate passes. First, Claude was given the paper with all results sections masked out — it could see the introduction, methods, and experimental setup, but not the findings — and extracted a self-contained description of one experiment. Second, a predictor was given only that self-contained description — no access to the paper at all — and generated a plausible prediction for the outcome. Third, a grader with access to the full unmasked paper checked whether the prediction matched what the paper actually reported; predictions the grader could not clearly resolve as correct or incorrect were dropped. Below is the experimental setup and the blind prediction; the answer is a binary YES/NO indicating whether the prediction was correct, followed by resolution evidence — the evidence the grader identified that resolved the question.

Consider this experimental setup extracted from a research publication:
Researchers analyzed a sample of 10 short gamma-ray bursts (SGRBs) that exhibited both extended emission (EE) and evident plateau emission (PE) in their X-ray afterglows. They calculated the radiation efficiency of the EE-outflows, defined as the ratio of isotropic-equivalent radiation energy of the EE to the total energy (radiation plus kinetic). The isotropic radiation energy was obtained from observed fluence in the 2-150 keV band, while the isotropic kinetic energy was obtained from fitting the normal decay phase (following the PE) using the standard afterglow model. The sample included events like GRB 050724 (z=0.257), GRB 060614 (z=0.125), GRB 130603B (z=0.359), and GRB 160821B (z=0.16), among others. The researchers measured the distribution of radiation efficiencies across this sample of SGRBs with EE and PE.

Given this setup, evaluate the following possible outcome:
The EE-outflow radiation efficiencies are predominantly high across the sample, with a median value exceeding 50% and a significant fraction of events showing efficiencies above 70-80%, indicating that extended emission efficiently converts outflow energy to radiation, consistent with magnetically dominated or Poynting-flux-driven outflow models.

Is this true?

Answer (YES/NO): NO